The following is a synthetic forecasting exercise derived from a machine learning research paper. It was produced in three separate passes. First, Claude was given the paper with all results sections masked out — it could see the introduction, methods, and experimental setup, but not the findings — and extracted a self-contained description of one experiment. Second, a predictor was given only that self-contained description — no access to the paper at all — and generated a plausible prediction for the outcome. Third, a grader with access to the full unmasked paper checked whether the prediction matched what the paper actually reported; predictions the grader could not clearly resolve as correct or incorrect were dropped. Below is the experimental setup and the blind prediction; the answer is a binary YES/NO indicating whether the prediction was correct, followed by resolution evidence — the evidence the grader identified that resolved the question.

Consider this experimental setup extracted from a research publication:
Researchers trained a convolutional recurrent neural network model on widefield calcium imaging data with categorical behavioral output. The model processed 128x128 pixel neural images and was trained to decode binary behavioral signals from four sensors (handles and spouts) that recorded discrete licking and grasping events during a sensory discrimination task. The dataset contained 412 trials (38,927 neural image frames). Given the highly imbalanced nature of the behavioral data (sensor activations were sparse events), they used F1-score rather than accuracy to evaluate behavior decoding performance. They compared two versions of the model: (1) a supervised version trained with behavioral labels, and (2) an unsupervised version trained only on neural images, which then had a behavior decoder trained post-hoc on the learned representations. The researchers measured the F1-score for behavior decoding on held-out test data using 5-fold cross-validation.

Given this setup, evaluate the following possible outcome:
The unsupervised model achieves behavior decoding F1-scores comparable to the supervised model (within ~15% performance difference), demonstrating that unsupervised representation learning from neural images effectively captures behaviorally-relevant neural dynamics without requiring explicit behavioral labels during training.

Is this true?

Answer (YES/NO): YES